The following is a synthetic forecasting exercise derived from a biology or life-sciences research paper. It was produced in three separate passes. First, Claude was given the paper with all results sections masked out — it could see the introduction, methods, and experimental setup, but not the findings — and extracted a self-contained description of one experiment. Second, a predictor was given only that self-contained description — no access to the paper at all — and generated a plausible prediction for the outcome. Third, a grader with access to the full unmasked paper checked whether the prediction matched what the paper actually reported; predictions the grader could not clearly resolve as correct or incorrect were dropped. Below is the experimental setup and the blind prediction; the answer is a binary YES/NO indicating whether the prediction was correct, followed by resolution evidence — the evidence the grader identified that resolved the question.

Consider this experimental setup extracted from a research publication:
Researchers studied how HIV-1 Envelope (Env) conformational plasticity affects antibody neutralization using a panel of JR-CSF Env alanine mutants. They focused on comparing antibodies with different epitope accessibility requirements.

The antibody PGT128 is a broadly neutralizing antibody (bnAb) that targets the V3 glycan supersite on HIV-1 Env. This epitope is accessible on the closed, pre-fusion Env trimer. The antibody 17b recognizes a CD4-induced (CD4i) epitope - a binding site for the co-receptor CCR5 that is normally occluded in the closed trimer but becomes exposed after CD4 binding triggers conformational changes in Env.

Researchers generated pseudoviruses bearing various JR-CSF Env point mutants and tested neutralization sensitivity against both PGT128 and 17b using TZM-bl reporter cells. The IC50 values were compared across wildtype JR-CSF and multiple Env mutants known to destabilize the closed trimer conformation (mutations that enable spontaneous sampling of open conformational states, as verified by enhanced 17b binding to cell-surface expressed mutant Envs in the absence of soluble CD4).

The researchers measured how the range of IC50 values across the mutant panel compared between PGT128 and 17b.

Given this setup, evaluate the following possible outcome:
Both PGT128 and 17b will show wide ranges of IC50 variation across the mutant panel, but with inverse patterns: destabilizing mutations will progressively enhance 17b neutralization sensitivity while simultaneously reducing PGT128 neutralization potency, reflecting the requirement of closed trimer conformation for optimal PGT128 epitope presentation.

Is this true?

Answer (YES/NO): NO